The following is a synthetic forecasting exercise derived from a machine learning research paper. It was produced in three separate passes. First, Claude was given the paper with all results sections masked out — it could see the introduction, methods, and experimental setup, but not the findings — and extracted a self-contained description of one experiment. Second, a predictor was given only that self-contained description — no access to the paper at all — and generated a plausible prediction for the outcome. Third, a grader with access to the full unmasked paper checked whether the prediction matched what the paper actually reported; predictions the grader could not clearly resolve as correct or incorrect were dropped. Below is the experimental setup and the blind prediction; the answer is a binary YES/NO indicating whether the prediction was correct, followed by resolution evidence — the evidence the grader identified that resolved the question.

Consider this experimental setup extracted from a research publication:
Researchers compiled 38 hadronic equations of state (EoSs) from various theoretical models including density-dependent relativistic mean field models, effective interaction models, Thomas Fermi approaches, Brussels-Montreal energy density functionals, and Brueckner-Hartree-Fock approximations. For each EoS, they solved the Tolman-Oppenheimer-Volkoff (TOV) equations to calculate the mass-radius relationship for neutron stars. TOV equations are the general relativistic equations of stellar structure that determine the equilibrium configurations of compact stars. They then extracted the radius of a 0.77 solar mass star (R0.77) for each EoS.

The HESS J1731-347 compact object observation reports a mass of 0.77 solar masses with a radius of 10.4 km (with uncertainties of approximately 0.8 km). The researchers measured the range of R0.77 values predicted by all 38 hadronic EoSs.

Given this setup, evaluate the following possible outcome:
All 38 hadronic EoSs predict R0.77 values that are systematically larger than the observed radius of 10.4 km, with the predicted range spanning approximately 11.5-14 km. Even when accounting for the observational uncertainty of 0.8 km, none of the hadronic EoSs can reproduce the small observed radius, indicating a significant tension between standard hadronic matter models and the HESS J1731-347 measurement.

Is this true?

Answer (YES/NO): NO